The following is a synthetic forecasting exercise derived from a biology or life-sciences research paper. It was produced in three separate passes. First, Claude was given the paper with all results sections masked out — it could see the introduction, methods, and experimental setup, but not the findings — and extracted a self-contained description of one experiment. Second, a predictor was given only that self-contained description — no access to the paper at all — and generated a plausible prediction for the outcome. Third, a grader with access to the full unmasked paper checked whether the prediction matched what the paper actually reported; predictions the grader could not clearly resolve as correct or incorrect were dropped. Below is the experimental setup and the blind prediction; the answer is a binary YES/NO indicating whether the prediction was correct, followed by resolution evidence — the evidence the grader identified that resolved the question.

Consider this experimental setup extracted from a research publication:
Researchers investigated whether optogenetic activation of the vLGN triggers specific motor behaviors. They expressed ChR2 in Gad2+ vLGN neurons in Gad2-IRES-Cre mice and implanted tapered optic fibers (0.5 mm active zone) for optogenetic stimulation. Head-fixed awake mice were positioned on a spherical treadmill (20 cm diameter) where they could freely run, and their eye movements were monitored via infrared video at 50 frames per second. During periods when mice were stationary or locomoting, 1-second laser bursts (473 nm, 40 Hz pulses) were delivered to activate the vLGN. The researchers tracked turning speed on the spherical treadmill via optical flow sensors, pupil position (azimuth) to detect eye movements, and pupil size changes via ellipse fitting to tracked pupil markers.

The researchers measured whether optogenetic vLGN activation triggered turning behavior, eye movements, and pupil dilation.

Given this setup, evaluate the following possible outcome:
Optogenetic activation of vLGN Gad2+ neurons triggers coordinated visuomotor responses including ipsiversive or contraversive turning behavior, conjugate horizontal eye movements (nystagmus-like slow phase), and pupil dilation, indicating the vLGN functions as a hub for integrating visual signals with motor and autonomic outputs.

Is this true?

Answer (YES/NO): NO